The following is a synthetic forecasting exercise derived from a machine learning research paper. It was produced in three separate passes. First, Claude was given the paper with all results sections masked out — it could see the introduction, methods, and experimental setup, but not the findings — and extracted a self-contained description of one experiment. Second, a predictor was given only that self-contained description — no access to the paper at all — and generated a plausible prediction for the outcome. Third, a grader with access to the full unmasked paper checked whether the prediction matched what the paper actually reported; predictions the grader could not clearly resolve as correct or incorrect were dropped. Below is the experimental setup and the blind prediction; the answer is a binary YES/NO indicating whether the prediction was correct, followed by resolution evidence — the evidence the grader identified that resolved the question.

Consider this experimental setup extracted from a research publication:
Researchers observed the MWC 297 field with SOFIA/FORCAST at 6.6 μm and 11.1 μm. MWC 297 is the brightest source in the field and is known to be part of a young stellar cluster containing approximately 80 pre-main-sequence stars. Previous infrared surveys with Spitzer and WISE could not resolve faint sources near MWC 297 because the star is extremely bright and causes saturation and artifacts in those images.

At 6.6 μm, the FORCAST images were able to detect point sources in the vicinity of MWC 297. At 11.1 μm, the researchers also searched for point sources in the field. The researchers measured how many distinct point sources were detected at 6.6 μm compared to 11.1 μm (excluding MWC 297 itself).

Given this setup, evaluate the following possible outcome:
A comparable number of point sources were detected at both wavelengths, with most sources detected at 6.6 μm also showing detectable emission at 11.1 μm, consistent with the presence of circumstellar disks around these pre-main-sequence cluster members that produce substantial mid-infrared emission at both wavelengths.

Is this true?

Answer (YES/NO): NO